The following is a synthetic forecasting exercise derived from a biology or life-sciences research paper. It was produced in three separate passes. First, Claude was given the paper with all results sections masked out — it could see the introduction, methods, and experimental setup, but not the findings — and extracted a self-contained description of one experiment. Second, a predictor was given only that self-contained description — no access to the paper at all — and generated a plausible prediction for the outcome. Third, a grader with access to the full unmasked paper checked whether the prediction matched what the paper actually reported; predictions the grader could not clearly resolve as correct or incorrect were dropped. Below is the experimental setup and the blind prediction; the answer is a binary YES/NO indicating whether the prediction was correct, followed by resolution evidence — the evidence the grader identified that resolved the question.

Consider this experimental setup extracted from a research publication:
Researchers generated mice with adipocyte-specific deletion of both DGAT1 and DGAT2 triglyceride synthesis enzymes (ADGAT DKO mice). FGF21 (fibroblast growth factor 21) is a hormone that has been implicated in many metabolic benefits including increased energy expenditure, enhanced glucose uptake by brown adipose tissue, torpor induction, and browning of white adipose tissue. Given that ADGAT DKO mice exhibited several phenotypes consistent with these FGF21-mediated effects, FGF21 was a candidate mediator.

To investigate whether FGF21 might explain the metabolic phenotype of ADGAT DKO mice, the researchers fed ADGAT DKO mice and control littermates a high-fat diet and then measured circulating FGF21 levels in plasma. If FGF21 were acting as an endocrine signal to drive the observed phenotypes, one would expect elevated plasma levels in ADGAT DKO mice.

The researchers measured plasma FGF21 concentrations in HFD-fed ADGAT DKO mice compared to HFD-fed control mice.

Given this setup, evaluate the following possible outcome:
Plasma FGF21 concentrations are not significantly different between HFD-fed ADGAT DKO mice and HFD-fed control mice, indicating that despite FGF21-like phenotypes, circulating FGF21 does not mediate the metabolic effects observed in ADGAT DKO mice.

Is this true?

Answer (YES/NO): YES